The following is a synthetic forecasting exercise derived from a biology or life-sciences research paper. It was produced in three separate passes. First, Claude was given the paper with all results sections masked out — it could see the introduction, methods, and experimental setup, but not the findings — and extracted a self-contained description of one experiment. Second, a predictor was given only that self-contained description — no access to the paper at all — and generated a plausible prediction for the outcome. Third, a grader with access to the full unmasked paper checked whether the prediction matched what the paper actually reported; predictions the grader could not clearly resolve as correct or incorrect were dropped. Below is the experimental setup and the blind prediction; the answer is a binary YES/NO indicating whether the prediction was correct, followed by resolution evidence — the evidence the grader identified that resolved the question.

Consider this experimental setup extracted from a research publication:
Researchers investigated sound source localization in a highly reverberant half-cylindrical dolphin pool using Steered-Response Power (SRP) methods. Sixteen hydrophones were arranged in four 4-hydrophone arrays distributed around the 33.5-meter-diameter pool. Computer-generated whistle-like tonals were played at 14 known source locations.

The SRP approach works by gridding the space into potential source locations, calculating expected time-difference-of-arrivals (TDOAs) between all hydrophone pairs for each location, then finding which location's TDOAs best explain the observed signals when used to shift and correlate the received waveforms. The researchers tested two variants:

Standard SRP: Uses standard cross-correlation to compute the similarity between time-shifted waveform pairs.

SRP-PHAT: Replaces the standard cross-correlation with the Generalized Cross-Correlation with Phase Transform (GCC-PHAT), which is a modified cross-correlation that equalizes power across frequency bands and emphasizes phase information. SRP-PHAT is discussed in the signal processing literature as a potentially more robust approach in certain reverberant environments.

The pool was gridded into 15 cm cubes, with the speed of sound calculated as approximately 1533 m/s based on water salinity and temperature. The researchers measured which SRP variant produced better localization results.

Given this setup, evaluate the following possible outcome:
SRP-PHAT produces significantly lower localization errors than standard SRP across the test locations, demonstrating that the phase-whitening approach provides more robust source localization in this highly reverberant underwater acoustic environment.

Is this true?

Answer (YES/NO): NO